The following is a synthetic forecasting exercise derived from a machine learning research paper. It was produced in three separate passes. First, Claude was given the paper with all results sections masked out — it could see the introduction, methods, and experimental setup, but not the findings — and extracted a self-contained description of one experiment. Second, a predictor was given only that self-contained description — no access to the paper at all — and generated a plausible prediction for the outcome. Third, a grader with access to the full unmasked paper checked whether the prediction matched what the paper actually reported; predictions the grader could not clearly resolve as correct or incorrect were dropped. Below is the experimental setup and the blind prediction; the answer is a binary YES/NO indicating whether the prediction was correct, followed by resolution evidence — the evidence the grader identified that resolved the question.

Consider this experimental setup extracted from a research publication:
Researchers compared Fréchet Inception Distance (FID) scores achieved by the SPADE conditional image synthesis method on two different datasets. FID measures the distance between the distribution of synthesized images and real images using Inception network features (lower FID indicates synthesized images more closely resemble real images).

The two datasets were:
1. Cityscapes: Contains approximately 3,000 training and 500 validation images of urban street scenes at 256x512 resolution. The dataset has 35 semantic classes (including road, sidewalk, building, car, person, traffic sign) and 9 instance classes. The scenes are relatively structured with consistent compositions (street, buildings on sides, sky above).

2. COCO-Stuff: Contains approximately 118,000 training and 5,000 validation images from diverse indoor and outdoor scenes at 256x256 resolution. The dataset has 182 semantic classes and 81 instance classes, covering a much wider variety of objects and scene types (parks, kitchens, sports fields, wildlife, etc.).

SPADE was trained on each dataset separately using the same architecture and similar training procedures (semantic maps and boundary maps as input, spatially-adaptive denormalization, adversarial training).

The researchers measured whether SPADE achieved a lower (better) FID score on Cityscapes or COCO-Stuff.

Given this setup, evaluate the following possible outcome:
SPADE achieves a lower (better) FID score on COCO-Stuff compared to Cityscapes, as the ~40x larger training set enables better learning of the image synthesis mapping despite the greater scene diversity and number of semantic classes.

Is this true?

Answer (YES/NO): YES